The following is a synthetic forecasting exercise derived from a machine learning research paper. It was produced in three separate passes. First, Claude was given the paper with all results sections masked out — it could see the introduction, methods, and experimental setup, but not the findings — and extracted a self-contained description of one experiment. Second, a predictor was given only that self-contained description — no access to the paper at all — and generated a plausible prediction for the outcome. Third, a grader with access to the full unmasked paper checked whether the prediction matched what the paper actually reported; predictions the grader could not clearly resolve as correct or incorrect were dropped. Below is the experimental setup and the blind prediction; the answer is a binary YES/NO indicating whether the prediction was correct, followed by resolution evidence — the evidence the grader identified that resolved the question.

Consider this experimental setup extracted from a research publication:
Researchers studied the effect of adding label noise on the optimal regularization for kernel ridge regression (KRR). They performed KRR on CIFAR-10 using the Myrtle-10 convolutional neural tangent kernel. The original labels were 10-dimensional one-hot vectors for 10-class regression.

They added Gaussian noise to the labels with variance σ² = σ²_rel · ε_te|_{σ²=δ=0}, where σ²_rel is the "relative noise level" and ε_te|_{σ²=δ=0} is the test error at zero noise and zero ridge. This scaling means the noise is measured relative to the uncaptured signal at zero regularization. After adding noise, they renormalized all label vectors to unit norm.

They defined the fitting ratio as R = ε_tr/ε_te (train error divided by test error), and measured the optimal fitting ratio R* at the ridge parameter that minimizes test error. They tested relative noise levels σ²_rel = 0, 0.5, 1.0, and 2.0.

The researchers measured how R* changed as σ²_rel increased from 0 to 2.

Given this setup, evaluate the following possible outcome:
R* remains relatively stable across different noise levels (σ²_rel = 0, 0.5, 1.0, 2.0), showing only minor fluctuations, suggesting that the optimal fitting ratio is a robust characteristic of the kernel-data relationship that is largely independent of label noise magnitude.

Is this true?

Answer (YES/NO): NO